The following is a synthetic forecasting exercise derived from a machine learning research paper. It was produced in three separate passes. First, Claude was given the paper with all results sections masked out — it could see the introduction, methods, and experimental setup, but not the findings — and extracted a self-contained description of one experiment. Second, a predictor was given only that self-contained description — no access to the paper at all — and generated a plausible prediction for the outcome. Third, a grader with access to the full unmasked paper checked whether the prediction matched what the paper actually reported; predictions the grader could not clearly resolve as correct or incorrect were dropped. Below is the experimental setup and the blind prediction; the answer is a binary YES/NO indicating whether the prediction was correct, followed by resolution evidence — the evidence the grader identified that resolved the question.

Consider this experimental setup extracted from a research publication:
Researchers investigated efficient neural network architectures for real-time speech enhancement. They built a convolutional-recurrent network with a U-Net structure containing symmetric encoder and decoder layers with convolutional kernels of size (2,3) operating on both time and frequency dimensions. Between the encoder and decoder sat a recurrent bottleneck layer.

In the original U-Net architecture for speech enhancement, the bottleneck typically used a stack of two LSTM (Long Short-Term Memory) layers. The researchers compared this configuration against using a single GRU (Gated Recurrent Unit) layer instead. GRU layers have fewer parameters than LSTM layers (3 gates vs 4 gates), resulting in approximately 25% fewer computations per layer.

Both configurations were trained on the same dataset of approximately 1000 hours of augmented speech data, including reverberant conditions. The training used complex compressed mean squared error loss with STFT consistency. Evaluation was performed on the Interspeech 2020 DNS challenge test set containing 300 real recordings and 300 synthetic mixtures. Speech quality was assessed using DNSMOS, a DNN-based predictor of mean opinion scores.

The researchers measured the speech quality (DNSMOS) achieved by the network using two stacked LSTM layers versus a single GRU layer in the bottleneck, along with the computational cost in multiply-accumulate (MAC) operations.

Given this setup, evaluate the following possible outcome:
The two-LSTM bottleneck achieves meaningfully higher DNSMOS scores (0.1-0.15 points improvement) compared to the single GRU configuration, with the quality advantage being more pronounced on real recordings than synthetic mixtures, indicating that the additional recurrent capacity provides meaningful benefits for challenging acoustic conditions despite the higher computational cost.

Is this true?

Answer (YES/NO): NO